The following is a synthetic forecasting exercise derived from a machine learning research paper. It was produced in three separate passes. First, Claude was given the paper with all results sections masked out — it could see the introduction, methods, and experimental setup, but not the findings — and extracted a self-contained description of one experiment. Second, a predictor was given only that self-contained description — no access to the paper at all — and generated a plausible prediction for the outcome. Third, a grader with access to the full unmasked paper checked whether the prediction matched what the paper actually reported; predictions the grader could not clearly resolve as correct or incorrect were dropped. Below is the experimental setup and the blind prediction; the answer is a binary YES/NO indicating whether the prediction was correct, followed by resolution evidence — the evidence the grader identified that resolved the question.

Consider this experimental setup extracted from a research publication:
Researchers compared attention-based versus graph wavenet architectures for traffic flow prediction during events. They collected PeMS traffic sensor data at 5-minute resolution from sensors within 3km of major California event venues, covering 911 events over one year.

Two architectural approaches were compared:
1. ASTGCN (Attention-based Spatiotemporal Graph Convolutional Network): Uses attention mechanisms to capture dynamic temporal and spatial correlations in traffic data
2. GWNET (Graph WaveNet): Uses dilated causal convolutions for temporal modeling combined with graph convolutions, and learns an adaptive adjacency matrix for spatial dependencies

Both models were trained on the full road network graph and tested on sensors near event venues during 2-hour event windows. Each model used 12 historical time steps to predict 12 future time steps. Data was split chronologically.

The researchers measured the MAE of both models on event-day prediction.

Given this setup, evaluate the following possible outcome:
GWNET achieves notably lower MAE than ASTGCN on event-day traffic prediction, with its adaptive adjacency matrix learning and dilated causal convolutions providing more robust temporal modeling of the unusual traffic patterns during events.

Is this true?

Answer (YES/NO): YES